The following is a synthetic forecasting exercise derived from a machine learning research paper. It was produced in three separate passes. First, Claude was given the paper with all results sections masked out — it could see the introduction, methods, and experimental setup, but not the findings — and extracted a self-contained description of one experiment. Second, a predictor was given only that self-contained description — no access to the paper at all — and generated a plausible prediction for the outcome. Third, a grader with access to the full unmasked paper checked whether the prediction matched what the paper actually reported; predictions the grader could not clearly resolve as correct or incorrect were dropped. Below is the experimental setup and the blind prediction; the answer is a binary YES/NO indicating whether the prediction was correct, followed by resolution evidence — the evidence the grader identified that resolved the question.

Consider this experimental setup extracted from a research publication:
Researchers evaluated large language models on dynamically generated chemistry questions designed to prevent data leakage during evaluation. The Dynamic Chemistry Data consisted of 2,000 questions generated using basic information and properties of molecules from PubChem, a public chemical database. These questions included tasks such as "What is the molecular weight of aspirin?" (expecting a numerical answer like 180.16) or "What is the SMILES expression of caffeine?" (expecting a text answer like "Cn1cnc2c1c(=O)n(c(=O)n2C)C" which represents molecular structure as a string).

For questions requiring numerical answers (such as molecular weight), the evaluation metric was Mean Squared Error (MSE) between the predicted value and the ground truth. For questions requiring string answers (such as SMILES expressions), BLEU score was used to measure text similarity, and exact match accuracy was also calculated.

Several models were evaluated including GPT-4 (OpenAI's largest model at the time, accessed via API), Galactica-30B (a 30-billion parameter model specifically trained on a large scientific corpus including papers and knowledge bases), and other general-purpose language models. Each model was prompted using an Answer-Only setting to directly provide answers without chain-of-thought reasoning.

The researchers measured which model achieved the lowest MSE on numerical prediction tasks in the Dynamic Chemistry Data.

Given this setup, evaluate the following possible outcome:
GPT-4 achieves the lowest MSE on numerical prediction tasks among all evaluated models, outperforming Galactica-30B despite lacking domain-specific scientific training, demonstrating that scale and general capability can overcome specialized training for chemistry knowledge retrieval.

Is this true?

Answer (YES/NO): NO